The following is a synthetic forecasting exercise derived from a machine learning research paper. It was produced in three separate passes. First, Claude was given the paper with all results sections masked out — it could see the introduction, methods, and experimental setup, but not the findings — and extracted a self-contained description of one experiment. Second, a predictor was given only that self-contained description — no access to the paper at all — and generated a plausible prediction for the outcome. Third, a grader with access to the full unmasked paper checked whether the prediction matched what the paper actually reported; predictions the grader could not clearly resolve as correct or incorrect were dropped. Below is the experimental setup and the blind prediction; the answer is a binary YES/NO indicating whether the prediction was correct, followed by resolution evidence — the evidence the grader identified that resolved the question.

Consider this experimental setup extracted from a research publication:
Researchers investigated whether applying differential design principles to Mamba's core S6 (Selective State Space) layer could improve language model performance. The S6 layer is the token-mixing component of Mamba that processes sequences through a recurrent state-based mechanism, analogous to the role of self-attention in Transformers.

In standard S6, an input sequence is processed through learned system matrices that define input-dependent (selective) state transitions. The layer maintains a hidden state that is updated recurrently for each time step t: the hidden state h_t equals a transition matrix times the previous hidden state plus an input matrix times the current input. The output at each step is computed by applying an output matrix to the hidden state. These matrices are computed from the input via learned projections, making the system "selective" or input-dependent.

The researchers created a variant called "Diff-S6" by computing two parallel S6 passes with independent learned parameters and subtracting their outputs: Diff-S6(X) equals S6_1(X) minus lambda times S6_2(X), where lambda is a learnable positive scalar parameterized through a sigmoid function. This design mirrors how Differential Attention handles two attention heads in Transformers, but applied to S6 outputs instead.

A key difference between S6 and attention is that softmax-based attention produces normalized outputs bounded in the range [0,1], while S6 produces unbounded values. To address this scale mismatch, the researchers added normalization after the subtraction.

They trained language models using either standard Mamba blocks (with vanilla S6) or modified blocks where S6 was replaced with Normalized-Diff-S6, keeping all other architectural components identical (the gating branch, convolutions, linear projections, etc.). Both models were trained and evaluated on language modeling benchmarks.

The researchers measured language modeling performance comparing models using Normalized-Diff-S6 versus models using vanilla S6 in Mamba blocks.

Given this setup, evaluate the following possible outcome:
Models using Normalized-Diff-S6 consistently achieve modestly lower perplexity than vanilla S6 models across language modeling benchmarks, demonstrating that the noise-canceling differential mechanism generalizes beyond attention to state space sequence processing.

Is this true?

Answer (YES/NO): NO